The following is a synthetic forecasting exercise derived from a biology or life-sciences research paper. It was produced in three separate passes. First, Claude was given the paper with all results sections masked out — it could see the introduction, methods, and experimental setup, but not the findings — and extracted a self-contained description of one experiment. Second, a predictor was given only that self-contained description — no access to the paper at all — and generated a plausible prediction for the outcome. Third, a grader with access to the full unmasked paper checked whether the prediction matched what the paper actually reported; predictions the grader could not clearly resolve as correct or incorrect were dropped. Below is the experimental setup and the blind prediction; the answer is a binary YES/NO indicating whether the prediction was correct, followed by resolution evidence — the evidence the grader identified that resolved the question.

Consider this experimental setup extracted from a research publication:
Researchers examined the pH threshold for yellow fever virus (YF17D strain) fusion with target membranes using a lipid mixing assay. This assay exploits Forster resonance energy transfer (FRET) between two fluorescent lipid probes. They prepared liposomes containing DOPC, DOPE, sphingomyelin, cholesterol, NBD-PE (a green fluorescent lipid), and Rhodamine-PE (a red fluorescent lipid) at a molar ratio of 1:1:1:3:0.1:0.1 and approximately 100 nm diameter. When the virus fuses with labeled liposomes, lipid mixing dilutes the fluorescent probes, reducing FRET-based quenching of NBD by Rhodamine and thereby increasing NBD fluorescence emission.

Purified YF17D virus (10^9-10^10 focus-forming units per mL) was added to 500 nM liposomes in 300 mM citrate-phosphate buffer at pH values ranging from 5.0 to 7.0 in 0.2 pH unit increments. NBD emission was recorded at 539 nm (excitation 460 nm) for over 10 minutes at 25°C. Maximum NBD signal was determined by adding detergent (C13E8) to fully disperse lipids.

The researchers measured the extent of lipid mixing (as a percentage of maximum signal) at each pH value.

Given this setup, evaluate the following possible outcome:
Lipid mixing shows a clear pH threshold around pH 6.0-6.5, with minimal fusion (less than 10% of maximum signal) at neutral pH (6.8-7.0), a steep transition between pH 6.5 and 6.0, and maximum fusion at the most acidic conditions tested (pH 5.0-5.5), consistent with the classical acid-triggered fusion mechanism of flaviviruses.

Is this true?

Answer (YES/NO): NO